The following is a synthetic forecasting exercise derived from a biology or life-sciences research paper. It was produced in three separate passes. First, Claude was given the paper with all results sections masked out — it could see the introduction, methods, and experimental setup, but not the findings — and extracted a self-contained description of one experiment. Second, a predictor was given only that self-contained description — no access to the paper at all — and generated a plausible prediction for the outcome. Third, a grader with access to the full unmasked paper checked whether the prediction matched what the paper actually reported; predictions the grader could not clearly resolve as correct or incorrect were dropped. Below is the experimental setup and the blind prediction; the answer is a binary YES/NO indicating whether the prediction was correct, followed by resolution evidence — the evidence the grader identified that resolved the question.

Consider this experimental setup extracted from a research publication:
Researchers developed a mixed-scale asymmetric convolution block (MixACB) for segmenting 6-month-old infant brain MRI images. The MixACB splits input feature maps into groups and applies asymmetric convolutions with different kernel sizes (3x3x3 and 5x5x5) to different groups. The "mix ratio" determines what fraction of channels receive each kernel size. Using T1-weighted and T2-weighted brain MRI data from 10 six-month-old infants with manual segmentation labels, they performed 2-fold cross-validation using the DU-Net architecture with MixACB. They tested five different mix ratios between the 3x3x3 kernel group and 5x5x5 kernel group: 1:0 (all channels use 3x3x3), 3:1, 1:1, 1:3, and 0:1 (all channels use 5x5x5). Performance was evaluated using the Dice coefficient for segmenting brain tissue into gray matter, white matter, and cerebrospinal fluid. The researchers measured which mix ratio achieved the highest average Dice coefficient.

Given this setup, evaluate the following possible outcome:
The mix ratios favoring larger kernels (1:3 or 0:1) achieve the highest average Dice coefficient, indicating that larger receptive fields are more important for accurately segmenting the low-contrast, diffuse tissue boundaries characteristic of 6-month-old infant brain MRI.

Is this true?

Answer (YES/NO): NO